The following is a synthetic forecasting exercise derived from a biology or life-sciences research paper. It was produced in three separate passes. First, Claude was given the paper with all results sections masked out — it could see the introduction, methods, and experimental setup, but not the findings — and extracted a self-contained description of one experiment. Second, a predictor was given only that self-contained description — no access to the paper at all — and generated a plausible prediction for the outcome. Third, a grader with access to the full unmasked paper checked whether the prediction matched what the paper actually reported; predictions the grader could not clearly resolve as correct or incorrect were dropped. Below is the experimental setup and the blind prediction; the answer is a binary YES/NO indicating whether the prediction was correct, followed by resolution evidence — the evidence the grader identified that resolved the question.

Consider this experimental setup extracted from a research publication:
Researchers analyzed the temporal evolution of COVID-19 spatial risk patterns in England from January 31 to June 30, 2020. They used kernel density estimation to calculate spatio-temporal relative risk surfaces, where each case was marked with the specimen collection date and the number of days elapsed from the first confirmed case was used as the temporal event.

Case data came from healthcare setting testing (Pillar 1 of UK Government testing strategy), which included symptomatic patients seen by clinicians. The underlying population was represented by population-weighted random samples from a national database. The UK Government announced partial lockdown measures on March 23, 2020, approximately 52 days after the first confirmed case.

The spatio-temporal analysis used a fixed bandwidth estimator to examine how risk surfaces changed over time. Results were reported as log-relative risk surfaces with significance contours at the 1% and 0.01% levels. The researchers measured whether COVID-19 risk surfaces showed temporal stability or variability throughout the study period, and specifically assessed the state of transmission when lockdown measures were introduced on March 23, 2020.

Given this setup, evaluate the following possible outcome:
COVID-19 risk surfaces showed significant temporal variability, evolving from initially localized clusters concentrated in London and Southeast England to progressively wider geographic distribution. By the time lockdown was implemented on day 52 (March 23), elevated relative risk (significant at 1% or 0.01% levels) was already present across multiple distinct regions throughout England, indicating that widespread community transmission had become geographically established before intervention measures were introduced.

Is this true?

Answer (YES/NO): NO